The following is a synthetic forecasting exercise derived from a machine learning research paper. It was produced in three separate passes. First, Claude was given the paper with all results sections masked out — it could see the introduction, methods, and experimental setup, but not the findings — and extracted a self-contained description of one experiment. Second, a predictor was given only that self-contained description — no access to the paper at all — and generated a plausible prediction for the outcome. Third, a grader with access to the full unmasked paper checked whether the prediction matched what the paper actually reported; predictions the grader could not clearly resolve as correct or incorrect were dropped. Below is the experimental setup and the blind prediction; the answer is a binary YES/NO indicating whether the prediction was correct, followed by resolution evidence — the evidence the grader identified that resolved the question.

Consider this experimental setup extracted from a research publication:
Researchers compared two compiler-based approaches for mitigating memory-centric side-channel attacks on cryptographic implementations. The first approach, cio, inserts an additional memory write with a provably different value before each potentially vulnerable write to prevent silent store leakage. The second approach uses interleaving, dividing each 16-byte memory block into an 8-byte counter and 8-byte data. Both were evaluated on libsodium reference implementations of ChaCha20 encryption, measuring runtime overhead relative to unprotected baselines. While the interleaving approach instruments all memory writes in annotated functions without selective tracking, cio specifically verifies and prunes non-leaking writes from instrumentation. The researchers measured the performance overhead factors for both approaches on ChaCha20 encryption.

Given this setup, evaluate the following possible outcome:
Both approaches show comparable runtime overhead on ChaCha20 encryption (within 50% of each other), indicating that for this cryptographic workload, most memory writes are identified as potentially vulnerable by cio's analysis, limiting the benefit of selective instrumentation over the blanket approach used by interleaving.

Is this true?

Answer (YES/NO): NO